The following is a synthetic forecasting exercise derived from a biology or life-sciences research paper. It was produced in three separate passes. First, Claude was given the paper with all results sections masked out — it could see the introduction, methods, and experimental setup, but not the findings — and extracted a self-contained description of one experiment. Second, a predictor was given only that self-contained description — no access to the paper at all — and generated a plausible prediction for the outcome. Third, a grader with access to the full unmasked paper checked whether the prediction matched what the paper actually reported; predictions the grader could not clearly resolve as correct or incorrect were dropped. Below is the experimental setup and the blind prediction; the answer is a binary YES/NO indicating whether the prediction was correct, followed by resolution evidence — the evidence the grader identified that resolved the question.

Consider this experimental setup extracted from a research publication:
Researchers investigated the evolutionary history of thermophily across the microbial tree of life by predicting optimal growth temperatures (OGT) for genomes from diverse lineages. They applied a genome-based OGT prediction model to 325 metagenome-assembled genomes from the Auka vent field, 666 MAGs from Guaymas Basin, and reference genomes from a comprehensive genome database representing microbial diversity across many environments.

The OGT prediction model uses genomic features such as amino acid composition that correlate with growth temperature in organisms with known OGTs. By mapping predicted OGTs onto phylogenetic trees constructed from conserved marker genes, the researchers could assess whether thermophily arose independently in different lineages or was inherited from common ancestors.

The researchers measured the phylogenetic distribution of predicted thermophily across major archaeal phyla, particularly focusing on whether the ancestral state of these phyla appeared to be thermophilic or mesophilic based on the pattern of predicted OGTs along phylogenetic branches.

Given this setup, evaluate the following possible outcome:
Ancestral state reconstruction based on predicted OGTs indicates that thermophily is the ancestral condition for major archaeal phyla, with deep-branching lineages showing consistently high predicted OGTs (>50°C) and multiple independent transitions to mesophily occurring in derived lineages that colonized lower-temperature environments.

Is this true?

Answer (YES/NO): NO